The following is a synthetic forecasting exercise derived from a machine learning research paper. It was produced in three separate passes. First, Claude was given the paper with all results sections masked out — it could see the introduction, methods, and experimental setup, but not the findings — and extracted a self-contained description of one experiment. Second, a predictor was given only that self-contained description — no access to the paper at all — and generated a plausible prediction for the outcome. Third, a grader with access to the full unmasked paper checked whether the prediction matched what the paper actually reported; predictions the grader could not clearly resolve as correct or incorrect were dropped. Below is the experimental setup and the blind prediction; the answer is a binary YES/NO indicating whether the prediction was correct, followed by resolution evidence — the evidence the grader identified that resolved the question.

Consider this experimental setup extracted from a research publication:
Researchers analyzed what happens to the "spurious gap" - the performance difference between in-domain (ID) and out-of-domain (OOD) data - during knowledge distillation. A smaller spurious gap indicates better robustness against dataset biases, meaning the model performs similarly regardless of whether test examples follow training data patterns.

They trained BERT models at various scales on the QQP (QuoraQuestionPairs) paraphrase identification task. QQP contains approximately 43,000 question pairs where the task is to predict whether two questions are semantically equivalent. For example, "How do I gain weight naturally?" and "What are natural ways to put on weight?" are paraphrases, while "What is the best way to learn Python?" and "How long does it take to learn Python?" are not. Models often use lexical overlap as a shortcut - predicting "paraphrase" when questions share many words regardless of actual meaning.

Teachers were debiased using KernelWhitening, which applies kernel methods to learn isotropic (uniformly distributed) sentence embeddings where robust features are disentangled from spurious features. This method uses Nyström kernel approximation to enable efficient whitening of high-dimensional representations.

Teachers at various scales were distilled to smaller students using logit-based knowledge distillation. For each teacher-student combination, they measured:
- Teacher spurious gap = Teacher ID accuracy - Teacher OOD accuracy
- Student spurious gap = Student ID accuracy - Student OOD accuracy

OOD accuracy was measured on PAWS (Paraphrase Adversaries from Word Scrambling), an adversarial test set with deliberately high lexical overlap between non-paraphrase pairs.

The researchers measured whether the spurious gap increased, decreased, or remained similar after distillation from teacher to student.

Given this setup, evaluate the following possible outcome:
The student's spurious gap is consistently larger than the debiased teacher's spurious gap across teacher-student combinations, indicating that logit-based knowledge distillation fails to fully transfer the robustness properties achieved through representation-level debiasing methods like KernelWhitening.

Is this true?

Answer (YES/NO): YES